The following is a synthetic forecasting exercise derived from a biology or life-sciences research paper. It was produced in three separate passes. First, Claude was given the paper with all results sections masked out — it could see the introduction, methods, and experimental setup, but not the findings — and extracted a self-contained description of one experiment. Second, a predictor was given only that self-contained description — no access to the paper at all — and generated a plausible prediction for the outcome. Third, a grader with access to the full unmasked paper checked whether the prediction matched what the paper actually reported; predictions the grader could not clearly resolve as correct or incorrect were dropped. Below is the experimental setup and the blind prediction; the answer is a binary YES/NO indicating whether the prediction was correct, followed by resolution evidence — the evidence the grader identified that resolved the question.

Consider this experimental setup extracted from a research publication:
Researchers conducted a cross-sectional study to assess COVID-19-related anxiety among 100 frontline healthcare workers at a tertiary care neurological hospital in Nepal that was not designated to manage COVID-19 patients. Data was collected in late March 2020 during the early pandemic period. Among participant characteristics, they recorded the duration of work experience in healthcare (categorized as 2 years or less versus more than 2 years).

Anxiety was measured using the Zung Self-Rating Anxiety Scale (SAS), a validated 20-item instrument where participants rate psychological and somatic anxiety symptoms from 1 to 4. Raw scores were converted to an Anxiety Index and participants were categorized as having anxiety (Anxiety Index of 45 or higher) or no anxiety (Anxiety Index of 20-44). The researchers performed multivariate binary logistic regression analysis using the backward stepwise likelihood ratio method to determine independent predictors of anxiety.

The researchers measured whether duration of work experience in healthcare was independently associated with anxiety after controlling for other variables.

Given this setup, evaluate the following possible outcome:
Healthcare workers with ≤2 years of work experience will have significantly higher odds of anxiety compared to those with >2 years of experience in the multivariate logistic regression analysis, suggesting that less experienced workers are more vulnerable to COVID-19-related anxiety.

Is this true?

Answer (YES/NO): NO